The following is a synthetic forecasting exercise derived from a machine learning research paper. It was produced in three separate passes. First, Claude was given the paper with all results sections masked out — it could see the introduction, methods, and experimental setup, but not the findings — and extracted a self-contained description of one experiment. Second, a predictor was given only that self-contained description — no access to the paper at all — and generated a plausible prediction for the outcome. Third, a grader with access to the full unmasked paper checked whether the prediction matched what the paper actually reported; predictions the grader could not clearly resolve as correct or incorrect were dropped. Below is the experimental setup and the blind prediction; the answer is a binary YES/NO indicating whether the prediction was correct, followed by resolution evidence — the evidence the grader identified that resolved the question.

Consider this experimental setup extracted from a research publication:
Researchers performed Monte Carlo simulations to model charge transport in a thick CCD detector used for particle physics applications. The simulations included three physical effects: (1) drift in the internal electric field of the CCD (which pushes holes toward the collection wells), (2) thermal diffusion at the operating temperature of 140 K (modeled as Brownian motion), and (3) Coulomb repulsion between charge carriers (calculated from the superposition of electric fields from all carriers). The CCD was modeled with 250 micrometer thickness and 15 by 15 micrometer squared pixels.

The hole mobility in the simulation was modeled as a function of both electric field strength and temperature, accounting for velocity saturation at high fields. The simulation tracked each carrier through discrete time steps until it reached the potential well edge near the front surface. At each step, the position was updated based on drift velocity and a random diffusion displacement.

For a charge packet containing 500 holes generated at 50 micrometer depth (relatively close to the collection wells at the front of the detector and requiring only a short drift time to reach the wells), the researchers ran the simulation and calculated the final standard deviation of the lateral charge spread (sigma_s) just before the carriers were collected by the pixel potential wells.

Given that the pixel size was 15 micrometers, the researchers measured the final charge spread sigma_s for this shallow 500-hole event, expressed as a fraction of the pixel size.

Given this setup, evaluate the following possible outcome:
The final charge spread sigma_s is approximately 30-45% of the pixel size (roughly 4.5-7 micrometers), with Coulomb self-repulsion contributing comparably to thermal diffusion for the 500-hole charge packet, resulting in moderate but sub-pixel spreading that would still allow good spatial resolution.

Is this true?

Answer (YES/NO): NO